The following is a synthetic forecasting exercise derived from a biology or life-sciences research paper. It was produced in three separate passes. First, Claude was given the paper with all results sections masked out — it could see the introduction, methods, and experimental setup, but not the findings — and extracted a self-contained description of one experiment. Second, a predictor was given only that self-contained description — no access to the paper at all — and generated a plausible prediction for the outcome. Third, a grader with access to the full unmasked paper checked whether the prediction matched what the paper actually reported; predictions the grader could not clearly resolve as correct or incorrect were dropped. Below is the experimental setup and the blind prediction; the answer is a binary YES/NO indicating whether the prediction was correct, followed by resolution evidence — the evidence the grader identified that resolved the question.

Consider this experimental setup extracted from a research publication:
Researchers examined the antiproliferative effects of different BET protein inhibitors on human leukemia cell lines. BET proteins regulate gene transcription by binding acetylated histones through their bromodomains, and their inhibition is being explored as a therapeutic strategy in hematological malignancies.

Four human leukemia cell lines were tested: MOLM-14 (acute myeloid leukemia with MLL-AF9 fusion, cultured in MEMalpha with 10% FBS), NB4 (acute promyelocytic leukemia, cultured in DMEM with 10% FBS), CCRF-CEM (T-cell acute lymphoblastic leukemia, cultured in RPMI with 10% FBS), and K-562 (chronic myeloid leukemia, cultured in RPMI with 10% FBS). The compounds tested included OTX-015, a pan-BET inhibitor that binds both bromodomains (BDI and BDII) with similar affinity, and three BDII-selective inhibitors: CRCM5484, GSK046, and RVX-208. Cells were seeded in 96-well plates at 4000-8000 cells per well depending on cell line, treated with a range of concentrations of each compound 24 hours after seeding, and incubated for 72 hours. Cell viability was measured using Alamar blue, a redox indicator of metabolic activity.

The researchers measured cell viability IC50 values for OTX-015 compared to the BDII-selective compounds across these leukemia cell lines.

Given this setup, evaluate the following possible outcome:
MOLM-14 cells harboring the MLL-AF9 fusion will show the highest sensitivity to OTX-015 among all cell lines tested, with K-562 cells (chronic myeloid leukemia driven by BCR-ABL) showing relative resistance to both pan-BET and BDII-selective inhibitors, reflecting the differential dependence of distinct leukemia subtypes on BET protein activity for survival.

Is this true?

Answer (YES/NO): NO